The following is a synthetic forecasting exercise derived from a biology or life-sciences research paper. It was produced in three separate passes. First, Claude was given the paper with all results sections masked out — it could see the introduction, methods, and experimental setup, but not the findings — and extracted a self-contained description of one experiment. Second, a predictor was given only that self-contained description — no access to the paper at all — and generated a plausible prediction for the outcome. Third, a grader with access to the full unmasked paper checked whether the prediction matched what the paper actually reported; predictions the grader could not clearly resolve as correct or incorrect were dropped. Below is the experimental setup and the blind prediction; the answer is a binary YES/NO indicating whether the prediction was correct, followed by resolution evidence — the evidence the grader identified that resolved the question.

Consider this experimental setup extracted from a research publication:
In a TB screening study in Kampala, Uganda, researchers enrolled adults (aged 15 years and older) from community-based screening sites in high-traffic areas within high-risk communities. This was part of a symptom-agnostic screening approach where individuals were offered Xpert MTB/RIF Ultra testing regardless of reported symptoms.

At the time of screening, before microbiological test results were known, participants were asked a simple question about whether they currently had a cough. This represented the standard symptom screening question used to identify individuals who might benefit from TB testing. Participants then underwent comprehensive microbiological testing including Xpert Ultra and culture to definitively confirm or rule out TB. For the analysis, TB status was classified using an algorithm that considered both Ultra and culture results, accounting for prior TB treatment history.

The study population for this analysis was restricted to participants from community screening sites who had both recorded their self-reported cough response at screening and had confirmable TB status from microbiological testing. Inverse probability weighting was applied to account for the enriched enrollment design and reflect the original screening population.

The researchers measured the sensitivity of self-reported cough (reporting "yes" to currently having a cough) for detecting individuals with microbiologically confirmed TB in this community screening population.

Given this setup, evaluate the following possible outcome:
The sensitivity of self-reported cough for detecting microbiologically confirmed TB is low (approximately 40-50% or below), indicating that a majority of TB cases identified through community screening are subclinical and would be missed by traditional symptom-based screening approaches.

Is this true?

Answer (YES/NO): YES